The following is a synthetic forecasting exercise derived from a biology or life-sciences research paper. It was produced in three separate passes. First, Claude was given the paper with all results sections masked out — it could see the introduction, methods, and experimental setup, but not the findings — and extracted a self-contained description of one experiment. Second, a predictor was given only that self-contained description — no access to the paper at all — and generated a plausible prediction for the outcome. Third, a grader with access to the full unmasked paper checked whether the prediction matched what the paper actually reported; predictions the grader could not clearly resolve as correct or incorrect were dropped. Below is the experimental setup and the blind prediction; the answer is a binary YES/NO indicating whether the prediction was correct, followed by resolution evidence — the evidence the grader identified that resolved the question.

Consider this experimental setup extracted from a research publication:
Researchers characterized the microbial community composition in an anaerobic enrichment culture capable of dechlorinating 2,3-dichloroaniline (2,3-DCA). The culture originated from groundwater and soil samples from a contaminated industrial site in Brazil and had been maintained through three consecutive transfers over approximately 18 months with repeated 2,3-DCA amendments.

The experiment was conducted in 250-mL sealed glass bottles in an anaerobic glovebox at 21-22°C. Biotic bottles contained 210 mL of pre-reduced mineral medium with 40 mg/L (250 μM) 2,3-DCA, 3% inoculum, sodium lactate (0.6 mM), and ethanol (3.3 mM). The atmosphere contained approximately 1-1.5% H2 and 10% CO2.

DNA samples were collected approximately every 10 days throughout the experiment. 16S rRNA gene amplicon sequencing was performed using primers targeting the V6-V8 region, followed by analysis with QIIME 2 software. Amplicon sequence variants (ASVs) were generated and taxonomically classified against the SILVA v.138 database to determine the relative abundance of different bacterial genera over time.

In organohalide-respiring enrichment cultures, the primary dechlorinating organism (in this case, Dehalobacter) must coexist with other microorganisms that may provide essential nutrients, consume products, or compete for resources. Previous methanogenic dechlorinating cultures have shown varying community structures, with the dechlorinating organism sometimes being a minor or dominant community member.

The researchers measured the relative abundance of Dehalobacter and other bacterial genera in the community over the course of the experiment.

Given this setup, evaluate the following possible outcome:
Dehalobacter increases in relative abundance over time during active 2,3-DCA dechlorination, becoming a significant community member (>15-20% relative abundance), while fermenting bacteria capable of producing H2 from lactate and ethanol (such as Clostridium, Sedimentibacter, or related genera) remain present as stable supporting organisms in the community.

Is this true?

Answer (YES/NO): NO